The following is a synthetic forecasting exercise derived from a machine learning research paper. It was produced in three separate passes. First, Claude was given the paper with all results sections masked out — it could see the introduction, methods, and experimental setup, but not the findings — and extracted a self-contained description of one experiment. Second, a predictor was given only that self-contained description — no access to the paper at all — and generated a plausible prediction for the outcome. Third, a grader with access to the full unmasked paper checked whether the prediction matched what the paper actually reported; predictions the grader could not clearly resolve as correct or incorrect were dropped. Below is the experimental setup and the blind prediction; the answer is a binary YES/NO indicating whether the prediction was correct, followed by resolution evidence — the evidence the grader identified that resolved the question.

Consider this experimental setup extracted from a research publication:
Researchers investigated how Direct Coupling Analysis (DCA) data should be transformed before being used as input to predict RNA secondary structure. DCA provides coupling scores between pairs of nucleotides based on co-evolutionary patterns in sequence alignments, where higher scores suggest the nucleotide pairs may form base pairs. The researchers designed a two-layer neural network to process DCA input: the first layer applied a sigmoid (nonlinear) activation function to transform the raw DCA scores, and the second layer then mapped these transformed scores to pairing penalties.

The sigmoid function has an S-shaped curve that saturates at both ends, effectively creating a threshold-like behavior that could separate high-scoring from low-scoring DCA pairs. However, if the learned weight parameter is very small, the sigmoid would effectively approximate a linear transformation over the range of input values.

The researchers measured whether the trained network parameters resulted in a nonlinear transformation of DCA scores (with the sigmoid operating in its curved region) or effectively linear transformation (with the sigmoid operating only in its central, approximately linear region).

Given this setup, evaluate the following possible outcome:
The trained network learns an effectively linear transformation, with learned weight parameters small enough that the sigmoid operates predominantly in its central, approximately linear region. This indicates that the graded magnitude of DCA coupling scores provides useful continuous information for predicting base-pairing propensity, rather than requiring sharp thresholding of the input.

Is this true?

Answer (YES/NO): NO